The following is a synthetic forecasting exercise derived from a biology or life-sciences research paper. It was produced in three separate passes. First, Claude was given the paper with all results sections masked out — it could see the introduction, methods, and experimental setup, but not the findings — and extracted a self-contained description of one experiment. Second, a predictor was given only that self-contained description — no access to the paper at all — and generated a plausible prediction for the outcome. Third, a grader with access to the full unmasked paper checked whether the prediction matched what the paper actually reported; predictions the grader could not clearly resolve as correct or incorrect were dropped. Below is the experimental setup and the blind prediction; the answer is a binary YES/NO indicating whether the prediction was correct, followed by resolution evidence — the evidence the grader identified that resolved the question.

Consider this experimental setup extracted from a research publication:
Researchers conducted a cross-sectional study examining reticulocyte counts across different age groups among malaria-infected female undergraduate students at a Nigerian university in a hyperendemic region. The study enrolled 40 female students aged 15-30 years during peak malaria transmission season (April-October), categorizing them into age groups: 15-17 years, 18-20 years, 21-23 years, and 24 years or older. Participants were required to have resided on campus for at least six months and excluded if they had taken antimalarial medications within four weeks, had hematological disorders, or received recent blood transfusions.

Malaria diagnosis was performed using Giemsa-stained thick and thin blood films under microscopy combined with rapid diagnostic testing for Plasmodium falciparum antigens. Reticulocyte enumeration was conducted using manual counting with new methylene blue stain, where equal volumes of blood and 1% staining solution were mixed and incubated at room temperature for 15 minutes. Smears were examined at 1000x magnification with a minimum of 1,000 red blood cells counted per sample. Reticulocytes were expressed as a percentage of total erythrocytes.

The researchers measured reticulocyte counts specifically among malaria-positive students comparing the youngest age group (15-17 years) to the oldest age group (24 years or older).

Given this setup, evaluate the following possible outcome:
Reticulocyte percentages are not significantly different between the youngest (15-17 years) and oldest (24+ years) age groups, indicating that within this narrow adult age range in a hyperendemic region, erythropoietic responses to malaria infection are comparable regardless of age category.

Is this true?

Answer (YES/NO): NO